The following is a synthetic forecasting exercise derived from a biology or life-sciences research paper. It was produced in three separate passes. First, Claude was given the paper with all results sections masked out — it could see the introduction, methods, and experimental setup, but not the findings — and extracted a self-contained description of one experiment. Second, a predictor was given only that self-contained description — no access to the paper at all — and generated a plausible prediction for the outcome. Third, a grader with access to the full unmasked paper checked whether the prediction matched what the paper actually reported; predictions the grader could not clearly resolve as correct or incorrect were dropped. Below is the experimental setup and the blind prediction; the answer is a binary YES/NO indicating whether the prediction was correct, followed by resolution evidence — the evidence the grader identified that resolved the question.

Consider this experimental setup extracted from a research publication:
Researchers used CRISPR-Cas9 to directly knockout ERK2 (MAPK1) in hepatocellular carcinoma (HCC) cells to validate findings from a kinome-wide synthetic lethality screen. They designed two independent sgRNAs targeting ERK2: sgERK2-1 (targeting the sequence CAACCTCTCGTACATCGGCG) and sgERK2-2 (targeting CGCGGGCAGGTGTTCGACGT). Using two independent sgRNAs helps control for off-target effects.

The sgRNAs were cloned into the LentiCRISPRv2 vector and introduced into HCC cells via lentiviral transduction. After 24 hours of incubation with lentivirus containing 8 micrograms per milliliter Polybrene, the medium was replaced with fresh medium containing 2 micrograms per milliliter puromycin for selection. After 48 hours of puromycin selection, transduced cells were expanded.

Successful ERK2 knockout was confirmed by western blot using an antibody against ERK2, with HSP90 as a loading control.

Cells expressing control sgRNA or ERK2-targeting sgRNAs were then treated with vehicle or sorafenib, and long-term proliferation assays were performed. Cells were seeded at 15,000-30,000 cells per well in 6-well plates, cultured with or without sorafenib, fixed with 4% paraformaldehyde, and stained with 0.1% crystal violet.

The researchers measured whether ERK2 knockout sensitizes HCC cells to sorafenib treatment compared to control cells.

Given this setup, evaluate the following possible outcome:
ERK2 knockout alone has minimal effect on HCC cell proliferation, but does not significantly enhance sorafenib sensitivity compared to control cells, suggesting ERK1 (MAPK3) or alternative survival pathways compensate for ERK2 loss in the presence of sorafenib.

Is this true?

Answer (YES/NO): NO